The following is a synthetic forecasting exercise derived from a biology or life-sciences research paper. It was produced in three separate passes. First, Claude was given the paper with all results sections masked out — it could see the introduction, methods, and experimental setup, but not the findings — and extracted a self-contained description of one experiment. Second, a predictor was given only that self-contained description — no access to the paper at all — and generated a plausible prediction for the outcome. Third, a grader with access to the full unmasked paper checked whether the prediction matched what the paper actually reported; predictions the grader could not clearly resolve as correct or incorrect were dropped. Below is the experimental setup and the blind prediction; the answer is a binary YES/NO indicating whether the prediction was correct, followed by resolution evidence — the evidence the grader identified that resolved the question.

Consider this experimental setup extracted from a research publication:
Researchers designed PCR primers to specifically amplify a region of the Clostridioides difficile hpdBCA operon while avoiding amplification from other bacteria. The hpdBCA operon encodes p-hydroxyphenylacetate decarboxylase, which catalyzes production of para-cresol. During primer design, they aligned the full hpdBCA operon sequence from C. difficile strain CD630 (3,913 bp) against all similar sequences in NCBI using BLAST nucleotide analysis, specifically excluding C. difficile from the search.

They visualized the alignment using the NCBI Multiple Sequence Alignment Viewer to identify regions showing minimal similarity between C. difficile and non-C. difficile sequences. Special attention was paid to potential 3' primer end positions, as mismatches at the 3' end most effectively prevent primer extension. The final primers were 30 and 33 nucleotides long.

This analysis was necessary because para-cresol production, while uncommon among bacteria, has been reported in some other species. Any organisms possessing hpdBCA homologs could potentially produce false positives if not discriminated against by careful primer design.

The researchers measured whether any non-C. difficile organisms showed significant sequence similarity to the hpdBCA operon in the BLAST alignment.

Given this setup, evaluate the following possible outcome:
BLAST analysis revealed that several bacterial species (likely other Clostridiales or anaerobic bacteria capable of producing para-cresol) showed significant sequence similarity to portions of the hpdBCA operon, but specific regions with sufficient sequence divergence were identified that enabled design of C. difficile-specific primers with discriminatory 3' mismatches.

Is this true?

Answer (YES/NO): NO